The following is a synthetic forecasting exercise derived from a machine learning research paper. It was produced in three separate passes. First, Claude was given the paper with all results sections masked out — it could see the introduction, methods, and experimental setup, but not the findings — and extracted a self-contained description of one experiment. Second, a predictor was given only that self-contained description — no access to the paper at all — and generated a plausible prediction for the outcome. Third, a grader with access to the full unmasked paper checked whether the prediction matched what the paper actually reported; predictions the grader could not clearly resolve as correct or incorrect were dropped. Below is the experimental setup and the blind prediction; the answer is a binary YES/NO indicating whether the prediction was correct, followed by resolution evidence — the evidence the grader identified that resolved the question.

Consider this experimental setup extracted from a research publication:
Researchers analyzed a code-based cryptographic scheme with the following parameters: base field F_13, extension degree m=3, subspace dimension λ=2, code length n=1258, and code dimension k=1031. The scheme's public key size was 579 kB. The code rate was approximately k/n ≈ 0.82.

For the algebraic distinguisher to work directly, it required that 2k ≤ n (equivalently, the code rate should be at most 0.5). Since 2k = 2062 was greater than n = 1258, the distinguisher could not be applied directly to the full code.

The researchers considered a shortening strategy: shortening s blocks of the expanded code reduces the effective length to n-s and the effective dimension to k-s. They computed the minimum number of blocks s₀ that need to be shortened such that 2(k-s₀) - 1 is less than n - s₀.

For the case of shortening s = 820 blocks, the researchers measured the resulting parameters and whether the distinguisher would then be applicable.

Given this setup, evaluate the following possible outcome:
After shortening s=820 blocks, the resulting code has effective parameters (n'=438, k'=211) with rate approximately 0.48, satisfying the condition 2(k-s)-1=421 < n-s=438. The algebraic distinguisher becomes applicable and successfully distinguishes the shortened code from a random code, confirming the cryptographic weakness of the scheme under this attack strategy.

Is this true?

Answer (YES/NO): YES